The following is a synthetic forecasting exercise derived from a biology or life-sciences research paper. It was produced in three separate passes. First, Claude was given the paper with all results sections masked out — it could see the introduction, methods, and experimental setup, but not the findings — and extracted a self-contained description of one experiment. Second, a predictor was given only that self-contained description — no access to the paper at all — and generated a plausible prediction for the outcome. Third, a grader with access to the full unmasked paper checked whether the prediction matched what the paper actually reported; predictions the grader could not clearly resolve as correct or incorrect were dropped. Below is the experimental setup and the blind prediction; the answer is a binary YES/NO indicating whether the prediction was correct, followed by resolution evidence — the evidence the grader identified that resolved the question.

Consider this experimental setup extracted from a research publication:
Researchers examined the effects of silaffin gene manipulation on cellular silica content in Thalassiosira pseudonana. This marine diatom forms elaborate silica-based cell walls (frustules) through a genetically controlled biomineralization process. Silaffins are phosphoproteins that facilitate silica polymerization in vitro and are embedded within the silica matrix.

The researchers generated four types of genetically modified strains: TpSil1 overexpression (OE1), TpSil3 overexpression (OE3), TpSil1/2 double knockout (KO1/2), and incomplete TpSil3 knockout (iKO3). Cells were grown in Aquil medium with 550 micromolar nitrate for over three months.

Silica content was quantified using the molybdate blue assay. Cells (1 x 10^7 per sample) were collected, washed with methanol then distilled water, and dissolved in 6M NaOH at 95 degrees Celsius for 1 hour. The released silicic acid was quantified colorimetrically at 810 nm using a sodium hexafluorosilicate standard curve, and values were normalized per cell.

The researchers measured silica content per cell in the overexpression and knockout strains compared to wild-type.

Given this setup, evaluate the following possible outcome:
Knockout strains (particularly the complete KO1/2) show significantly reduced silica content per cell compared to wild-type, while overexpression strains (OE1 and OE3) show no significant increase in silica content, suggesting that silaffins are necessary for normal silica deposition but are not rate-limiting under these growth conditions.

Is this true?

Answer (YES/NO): NO